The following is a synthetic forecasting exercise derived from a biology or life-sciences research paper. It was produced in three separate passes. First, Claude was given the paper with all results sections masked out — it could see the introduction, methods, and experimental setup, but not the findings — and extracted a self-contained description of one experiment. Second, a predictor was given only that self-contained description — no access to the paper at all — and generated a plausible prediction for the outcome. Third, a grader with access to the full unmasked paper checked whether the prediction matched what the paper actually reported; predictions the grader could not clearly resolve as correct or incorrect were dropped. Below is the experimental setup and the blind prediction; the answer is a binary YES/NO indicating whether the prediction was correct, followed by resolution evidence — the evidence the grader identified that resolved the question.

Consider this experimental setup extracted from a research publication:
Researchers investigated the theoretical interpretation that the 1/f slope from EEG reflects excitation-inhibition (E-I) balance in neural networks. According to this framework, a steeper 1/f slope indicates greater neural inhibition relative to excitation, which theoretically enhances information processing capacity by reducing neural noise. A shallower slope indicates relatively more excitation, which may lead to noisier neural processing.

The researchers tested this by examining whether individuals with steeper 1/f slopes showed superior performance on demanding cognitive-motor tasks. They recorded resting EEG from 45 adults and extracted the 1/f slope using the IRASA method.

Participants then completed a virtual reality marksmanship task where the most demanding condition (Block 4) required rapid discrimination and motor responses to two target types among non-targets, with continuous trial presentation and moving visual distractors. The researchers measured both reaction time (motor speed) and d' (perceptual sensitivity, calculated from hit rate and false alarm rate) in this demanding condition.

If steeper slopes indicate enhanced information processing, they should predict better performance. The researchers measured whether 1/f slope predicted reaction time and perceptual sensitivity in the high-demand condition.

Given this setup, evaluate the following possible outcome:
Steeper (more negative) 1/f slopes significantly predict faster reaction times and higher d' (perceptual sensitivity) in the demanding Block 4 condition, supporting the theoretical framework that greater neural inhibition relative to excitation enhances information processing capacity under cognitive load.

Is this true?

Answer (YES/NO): NO